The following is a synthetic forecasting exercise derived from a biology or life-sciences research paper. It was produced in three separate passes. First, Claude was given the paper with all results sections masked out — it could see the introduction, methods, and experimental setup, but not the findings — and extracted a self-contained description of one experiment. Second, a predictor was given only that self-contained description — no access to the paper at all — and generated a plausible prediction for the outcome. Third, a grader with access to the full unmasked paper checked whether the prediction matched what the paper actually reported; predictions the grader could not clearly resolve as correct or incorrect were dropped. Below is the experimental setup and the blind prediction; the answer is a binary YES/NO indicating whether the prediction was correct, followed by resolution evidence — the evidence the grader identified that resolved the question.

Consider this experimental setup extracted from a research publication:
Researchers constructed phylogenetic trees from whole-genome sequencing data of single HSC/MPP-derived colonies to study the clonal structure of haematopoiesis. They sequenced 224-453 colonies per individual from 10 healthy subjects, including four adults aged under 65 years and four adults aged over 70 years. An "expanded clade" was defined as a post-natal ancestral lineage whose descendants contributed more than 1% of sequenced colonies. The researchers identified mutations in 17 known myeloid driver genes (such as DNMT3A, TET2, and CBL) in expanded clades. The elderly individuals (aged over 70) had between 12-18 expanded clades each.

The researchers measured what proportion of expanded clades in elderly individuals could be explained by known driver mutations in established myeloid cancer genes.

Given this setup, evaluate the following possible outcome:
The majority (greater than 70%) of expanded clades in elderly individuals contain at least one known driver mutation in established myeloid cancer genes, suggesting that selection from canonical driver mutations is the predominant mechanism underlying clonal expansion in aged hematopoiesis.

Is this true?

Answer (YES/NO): NO